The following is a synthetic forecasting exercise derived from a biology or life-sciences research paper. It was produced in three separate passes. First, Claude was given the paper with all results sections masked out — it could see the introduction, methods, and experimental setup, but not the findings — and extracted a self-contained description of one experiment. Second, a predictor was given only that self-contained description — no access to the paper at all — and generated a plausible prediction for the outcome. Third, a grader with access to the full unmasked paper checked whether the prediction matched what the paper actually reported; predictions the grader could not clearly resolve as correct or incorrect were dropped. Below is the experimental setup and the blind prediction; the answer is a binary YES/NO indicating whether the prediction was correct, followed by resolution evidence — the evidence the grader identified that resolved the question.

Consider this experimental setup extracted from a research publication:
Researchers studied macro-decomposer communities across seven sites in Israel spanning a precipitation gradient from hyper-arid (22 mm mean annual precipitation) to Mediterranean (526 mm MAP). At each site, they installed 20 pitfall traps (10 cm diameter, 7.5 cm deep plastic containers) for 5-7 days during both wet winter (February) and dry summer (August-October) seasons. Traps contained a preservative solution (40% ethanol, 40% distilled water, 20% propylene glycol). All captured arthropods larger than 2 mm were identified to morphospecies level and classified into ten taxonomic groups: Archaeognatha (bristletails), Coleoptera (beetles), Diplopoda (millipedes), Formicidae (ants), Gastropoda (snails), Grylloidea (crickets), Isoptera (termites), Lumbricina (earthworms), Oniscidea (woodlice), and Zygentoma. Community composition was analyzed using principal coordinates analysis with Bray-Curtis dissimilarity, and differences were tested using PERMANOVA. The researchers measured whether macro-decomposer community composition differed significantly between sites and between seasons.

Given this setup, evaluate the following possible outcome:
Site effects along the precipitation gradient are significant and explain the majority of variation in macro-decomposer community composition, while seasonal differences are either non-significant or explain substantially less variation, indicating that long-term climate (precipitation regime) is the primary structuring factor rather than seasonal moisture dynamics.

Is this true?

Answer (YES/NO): NO